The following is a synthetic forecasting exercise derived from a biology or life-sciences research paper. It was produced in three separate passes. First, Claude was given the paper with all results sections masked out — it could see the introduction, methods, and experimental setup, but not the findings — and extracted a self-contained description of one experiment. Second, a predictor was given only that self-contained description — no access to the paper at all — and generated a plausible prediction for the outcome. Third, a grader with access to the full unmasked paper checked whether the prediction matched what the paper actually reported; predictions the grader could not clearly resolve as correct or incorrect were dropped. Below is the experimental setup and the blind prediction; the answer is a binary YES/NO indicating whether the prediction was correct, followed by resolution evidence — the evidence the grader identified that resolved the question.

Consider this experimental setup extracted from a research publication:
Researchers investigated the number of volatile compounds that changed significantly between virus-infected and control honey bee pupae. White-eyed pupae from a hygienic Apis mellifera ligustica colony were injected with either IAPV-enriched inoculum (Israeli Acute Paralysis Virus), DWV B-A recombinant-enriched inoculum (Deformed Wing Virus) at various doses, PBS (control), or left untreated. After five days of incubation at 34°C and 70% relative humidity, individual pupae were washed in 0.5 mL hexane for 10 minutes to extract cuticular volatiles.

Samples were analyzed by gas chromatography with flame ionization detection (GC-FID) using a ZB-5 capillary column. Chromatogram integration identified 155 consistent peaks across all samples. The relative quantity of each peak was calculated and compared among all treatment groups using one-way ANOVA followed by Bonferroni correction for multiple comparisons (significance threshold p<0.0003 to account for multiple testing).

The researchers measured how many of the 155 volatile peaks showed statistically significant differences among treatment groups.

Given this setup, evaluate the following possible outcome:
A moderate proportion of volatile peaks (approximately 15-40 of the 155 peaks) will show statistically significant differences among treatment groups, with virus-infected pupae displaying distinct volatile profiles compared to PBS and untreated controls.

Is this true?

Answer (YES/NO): YES